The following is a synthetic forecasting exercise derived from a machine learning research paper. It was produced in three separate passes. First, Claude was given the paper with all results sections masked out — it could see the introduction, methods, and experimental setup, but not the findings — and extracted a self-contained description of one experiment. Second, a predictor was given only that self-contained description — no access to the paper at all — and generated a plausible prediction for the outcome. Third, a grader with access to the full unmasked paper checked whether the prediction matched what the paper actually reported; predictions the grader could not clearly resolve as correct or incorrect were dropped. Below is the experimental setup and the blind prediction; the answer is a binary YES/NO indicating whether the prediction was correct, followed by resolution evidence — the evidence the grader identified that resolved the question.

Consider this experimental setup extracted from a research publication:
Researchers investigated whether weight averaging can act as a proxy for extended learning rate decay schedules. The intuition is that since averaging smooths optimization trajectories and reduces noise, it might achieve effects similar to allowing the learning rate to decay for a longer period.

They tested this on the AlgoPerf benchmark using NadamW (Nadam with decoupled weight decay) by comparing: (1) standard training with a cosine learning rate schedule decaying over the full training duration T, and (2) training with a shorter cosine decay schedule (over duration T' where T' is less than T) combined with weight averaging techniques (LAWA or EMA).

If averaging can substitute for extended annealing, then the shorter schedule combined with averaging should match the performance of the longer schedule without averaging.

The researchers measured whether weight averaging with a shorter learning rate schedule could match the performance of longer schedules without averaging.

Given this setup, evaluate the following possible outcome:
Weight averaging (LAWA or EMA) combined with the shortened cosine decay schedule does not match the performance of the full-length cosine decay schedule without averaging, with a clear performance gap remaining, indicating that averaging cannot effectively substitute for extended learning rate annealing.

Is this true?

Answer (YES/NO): YES